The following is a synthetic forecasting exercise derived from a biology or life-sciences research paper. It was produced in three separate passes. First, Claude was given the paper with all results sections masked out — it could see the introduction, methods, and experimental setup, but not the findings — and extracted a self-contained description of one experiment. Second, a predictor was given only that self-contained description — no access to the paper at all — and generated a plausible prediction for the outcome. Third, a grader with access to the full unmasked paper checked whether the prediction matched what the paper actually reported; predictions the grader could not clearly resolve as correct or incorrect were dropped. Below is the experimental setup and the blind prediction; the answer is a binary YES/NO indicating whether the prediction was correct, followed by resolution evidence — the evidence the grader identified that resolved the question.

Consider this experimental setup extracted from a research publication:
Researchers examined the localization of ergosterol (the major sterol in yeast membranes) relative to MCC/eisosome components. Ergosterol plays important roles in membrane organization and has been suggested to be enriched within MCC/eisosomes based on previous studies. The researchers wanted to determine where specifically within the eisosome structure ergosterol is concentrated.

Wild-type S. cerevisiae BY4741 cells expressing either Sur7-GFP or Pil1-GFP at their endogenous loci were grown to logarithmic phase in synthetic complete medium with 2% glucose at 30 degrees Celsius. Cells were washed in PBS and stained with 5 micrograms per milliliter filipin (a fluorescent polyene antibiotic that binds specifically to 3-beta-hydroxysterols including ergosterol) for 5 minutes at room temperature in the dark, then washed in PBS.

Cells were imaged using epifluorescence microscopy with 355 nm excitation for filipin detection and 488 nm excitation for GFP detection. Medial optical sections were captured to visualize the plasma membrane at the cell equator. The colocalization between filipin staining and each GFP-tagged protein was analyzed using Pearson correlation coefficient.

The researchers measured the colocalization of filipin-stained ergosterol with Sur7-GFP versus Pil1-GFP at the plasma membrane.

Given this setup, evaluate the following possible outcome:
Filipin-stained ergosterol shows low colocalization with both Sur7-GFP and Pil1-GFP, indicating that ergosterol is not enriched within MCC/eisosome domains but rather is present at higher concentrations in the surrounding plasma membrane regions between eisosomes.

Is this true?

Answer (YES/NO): NO